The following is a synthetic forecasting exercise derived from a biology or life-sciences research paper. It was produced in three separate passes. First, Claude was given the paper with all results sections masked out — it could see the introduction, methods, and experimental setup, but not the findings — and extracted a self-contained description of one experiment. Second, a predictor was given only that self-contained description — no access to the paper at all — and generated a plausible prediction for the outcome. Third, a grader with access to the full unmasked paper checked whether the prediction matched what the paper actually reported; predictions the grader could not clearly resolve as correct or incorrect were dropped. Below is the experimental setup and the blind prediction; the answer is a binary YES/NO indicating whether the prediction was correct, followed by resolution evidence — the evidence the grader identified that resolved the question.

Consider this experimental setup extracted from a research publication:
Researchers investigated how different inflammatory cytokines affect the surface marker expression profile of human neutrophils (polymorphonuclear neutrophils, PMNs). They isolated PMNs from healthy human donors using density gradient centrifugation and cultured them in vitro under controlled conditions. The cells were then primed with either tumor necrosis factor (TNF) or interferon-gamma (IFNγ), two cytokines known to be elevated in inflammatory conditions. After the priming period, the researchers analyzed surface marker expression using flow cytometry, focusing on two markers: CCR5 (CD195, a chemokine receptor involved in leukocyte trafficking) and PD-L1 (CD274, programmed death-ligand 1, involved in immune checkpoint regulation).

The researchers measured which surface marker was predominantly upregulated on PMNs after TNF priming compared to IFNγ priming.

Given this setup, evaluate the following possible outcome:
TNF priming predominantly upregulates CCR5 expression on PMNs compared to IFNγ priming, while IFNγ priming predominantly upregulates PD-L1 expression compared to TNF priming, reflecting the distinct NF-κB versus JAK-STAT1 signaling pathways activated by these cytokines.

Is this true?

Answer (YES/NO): NO